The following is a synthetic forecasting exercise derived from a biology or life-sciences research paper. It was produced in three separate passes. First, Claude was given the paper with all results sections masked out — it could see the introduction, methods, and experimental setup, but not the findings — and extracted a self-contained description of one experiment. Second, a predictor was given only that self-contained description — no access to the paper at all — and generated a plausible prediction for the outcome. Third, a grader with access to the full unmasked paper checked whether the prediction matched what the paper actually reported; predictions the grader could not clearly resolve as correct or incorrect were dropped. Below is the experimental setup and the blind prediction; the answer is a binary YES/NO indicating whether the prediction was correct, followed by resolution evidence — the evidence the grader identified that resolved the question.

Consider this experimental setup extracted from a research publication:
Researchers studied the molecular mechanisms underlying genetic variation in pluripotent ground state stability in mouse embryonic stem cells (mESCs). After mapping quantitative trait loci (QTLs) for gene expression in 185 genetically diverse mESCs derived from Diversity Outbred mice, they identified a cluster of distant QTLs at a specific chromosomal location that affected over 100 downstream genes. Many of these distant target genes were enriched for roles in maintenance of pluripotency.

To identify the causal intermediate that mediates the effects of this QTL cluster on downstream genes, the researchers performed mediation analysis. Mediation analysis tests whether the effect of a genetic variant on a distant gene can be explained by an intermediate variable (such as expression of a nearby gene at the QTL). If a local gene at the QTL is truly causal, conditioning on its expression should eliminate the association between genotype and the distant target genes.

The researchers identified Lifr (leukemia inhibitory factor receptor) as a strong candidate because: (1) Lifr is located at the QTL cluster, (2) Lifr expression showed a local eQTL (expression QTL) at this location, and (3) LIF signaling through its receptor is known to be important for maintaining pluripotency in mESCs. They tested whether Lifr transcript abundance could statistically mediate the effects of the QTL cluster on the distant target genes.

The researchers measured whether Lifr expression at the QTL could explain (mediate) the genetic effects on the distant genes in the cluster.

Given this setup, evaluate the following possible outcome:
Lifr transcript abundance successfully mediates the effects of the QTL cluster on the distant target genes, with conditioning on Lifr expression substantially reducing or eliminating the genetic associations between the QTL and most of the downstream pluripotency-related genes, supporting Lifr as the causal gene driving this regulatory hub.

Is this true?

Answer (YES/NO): NO